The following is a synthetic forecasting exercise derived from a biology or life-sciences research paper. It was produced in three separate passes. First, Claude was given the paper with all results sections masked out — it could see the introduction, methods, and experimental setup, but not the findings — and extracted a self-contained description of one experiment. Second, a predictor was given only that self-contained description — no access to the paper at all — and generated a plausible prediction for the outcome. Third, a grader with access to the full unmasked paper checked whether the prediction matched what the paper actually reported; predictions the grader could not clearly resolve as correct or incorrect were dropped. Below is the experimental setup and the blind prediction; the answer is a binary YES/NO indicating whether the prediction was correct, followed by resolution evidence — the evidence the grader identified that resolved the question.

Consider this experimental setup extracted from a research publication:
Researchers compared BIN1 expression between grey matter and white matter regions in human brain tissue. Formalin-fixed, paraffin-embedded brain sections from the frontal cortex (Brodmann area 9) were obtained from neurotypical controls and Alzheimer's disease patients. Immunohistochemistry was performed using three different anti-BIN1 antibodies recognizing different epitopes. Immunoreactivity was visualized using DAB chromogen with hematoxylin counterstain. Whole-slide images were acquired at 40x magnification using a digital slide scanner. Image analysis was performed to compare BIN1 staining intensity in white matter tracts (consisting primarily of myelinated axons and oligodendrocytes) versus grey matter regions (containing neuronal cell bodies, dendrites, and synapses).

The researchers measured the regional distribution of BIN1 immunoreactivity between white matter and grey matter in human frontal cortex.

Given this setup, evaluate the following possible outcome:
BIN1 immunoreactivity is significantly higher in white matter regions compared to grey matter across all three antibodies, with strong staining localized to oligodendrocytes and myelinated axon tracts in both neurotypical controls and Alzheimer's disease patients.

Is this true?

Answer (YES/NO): YES